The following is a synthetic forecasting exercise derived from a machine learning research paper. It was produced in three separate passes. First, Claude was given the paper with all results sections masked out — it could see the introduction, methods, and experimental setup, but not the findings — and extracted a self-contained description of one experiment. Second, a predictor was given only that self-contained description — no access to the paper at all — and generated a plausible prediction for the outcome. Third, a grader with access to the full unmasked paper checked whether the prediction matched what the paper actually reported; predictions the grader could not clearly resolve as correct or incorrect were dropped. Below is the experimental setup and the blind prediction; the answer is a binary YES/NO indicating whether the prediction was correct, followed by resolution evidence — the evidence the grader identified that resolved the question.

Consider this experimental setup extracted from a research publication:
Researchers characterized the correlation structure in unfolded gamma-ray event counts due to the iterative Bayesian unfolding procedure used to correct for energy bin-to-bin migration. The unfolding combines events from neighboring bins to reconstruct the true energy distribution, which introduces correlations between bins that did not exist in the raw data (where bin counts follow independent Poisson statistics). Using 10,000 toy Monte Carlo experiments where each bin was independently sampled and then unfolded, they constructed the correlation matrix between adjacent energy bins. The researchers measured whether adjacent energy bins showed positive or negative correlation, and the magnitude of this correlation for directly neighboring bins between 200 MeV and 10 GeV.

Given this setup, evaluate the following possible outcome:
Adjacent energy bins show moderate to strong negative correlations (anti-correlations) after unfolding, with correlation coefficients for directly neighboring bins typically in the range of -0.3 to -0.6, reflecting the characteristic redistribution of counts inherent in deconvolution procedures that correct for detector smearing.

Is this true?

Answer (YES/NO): NO